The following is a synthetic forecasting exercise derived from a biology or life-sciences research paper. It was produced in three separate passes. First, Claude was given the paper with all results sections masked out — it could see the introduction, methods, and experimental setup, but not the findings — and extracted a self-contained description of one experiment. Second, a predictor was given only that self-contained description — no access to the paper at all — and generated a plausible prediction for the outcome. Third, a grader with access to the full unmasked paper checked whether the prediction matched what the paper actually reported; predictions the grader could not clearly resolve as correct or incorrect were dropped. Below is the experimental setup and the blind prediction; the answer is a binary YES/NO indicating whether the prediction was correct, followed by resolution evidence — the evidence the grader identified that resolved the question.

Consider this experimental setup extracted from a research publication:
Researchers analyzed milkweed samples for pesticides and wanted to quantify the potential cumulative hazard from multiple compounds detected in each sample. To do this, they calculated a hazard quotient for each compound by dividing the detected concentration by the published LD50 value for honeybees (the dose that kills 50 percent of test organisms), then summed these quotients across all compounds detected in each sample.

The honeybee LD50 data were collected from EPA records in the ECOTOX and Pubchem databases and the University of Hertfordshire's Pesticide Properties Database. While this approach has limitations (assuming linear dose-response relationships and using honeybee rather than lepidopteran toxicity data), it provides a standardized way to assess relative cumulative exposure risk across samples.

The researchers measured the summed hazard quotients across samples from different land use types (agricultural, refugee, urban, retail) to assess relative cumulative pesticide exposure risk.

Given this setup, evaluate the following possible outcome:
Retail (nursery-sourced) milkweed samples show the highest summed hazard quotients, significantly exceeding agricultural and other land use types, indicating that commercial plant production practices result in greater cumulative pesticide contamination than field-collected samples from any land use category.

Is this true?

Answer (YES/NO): NO